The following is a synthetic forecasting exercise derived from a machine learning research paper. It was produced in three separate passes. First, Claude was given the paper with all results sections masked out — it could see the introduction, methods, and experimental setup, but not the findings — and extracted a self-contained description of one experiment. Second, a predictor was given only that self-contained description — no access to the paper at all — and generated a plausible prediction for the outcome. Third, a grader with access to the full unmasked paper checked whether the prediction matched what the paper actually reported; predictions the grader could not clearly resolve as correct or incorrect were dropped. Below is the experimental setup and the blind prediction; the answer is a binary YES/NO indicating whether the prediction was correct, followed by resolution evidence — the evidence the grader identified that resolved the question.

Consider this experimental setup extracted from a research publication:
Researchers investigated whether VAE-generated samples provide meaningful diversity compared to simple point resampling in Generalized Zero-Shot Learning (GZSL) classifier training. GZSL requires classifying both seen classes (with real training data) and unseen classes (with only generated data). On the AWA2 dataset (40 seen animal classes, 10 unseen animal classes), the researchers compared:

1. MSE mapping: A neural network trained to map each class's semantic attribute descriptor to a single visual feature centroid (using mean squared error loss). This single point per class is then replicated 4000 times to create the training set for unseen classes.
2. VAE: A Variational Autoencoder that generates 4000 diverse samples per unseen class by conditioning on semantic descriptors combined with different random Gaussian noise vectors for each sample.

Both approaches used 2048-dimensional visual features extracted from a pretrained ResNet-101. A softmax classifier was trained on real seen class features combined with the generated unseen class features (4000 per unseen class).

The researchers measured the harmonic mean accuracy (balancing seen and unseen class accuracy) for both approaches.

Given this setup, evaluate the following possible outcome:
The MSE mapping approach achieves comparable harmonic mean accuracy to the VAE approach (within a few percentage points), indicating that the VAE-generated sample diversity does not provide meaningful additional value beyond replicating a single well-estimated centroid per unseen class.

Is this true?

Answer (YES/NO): YES